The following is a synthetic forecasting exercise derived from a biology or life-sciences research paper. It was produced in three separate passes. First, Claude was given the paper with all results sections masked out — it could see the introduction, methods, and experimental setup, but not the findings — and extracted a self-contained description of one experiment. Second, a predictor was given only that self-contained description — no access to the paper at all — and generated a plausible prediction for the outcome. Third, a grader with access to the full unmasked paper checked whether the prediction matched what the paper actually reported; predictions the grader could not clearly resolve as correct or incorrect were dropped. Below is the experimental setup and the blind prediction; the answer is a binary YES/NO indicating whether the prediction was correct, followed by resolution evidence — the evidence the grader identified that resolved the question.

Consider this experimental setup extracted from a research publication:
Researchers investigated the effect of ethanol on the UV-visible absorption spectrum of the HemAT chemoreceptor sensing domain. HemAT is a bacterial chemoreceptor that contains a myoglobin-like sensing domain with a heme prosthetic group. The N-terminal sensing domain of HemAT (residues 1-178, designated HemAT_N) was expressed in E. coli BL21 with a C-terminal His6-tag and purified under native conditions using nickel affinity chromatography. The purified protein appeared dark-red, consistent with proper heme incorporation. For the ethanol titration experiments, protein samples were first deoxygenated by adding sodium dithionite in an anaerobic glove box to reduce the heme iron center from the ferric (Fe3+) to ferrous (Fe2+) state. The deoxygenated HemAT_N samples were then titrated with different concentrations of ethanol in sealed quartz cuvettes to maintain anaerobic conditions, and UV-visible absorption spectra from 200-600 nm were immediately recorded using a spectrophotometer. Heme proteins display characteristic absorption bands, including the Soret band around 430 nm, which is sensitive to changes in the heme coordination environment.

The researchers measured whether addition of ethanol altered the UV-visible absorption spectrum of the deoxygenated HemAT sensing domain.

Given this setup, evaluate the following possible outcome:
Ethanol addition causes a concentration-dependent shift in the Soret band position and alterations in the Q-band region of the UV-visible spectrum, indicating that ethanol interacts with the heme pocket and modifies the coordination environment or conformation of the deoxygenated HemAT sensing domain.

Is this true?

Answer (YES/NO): NO